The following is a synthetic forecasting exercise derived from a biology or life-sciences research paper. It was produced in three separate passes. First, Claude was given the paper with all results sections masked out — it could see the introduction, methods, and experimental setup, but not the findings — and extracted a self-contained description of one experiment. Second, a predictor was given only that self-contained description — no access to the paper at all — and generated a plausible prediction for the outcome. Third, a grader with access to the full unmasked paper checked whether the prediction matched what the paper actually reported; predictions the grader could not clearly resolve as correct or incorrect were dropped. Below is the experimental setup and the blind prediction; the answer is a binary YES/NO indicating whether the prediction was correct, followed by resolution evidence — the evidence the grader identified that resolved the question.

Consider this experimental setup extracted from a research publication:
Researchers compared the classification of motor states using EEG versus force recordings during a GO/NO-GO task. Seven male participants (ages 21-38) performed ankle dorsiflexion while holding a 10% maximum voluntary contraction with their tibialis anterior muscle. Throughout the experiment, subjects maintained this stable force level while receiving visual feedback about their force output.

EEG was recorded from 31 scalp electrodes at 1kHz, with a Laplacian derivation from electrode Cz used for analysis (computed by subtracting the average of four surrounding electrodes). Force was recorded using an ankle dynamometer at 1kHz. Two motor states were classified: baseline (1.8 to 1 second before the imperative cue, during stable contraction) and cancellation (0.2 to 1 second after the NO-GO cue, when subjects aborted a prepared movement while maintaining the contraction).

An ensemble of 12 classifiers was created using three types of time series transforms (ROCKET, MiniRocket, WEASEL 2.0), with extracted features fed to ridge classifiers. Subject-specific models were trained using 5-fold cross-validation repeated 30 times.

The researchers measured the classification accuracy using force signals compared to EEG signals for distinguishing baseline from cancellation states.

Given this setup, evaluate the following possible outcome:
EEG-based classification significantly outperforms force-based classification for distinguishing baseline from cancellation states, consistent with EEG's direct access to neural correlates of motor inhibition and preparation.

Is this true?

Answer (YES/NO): YES